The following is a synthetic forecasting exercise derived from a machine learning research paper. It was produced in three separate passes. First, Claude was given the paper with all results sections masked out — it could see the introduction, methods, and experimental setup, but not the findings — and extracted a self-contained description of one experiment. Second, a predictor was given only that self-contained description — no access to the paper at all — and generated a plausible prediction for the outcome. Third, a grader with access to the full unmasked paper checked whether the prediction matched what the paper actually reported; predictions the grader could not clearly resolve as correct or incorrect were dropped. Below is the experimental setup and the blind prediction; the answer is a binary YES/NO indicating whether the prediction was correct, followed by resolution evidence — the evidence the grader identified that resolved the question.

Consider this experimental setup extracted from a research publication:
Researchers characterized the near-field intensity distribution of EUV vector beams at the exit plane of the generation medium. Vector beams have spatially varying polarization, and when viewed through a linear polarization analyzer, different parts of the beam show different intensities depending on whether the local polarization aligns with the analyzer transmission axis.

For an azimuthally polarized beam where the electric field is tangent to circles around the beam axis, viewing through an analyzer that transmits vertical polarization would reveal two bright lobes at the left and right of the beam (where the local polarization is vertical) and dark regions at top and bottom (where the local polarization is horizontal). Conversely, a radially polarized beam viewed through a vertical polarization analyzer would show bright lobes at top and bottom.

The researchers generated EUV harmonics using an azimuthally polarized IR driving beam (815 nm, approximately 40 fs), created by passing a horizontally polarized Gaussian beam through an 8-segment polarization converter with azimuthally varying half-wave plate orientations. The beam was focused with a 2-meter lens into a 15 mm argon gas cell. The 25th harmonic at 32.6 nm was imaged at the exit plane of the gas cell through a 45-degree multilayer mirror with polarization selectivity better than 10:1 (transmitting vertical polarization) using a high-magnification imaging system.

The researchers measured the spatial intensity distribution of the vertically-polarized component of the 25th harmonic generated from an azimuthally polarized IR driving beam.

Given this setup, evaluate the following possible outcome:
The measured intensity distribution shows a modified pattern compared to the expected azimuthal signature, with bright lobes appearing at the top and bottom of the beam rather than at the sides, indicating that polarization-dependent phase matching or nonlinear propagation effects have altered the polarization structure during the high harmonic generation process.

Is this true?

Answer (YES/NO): NO